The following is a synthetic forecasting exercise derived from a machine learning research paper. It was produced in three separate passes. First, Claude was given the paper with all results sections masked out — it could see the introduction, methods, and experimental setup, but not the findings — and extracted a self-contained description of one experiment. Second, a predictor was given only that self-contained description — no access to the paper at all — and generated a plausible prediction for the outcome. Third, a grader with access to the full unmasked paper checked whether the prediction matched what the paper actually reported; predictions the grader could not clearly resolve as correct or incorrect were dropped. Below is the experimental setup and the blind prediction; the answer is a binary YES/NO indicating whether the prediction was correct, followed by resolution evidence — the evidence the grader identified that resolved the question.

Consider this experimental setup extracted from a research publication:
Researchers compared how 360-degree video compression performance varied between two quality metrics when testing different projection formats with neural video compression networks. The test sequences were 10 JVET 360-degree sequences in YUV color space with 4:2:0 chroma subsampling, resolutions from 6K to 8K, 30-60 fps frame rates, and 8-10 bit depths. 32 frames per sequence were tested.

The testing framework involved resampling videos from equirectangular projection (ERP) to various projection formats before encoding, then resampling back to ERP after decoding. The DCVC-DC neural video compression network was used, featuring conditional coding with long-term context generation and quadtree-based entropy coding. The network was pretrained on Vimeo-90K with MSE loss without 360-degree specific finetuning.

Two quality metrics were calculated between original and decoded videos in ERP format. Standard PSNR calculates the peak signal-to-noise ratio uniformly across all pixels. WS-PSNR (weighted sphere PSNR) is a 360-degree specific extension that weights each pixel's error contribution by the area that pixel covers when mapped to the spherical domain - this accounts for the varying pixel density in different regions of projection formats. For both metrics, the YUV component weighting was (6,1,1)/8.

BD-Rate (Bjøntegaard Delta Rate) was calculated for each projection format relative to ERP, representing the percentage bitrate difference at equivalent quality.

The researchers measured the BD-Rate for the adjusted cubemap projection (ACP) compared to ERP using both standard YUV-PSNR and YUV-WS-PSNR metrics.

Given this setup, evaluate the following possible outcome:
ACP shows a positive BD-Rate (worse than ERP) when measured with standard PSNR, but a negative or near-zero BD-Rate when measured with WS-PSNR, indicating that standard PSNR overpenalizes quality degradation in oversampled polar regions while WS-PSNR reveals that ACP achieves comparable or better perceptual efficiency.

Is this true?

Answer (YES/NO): NO